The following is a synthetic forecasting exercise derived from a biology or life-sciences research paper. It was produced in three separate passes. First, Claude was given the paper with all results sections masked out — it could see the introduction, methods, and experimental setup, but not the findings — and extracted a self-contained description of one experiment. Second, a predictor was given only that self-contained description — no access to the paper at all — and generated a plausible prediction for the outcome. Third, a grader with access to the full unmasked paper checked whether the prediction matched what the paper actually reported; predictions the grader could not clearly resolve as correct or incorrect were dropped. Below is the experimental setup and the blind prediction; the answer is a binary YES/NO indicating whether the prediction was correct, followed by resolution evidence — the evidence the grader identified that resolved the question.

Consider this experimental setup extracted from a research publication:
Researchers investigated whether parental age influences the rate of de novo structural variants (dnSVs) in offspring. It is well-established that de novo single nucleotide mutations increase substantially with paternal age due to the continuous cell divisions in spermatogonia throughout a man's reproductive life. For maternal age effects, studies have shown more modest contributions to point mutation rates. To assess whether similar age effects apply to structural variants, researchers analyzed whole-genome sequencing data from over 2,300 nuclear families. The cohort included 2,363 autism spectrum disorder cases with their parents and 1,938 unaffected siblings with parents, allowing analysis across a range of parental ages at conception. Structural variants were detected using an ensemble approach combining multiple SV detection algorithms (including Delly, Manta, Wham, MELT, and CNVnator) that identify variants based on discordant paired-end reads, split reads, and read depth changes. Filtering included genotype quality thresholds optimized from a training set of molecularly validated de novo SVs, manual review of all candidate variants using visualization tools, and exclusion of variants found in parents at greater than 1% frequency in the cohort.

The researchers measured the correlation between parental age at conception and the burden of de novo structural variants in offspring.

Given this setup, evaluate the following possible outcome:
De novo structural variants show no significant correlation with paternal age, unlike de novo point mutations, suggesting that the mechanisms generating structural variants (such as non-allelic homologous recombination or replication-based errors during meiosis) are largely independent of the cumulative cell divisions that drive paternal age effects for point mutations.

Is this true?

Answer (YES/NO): YES